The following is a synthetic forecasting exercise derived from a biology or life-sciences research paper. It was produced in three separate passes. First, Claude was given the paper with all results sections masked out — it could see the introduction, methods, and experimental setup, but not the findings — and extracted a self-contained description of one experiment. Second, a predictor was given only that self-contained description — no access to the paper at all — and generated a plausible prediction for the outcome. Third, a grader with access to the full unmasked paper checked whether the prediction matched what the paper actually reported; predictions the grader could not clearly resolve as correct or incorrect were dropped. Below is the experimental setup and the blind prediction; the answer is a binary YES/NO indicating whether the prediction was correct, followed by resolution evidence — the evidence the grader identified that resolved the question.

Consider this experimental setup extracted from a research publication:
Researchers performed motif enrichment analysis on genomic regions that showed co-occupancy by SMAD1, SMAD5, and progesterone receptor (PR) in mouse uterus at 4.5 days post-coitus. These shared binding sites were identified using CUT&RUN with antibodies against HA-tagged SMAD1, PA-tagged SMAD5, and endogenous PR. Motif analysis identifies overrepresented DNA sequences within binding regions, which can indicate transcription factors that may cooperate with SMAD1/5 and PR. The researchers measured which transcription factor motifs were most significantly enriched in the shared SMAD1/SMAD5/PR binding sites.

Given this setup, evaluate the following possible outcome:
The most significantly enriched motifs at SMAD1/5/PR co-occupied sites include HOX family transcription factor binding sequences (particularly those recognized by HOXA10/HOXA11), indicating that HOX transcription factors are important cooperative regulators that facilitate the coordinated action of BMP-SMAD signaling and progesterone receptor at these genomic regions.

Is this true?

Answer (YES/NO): NO